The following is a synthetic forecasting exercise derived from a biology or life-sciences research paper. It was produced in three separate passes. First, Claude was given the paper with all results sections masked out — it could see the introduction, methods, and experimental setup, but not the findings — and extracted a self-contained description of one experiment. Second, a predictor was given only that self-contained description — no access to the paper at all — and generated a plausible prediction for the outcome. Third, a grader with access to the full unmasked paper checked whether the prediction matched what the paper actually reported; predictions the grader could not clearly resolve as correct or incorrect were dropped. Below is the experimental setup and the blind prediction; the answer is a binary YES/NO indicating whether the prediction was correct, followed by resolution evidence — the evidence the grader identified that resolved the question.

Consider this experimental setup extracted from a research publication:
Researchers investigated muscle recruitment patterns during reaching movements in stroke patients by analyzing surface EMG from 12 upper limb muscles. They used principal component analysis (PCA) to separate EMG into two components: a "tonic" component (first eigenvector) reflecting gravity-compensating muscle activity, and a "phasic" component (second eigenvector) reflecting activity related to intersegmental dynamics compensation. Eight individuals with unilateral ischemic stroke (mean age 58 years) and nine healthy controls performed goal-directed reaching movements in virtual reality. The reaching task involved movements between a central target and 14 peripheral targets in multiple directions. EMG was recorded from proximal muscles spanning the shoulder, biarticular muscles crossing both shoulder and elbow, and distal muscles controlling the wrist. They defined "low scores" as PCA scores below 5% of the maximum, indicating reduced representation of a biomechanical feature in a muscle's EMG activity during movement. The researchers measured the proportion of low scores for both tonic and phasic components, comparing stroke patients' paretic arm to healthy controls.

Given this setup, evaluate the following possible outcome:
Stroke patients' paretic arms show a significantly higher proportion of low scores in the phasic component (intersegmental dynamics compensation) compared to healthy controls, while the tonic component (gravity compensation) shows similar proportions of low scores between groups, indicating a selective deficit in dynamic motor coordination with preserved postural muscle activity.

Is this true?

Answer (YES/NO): YES